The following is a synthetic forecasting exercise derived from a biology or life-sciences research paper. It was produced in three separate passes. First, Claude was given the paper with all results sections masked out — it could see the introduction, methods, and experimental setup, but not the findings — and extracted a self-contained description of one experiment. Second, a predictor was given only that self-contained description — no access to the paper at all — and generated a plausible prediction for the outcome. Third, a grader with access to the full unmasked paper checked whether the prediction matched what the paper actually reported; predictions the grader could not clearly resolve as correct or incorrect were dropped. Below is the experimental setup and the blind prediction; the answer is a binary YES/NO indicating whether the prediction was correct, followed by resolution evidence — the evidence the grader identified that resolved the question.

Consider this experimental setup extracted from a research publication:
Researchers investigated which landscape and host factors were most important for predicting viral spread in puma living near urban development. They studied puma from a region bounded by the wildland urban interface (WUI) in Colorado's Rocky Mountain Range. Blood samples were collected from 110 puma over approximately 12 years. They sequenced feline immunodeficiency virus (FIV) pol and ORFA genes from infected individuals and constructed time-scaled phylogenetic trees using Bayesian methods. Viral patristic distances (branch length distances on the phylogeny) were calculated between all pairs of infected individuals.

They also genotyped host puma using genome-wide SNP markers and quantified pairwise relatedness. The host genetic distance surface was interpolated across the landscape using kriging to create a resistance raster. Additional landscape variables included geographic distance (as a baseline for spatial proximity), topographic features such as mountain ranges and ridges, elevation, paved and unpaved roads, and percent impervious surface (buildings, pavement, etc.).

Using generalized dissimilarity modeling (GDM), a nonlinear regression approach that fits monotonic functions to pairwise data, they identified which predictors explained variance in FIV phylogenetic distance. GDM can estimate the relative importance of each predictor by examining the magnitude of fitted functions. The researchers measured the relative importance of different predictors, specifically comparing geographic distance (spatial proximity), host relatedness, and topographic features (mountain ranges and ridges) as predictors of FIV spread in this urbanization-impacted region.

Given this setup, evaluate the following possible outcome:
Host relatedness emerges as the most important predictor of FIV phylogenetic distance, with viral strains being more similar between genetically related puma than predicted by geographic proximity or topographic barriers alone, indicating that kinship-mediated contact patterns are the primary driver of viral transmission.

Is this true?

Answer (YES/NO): NO